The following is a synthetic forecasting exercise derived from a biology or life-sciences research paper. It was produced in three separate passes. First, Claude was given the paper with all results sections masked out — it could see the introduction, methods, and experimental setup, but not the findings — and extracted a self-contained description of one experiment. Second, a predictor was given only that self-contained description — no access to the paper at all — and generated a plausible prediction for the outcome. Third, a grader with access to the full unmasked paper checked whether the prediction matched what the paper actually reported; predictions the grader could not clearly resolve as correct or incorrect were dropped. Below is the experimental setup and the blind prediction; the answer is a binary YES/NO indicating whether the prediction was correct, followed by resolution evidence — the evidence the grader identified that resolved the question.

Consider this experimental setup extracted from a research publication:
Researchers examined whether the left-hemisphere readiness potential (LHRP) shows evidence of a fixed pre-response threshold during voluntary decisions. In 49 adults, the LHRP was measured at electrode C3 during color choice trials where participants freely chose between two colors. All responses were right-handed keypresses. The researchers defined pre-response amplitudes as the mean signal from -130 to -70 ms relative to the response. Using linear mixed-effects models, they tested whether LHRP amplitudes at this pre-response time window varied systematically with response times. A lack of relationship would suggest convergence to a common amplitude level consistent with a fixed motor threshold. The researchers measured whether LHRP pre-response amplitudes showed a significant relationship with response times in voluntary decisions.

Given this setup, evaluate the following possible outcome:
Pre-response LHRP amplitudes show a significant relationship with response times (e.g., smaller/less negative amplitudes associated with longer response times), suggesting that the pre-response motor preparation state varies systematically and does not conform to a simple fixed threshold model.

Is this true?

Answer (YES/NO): NO